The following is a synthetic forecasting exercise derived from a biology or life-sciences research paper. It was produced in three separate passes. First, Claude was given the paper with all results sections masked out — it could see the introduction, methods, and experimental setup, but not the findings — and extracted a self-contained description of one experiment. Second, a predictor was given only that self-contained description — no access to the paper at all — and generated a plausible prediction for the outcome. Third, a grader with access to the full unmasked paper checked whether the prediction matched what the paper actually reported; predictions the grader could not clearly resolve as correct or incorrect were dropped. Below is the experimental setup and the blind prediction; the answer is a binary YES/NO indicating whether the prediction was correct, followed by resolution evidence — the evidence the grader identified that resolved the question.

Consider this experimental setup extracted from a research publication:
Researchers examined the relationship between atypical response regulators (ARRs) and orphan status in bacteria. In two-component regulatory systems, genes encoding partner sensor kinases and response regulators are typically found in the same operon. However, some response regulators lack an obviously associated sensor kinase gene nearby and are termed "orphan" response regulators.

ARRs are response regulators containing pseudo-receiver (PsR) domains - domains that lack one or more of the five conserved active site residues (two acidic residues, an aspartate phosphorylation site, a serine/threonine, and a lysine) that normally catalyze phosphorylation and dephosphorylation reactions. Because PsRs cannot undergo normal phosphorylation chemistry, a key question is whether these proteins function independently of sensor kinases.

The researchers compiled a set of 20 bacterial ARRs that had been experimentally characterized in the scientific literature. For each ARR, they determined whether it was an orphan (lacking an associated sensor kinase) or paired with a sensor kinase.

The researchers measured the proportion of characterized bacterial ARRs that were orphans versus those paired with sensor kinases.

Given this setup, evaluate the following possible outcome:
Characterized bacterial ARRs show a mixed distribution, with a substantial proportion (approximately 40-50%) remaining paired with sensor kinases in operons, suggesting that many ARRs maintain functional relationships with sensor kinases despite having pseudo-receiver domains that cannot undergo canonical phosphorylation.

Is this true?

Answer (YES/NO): NO